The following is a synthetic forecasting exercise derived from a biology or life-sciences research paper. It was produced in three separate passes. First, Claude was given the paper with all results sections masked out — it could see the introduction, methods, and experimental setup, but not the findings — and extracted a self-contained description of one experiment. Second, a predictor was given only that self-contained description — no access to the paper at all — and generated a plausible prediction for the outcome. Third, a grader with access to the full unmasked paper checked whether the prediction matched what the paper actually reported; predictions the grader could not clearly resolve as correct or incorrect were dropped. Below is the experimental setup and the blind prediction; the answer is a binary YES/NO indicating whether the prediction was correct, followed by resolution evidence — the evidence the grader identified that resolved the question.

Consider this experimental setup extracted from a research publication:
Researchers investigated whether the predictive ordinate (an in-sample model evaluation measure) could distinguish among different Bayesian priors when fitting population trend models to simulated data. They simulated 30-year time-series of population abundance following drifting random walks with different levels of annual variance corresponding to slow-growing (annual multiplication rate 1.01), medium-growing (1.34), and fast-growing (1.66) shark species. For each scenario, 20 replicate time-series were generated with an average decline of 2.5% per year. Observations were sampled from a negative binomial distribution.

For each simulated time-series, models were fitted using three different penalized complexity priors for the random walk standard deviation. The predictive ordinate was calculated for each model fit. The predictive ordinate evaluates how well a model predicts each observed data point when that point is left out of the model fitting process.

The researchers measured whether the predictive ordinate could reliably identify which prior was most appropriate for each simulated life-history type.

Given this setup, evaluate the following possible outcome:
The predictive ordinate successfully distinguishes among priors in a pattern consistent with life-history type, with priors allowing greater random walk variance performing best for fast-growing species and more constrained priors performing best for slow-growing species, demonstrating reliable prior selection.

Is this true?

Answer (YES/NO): NO